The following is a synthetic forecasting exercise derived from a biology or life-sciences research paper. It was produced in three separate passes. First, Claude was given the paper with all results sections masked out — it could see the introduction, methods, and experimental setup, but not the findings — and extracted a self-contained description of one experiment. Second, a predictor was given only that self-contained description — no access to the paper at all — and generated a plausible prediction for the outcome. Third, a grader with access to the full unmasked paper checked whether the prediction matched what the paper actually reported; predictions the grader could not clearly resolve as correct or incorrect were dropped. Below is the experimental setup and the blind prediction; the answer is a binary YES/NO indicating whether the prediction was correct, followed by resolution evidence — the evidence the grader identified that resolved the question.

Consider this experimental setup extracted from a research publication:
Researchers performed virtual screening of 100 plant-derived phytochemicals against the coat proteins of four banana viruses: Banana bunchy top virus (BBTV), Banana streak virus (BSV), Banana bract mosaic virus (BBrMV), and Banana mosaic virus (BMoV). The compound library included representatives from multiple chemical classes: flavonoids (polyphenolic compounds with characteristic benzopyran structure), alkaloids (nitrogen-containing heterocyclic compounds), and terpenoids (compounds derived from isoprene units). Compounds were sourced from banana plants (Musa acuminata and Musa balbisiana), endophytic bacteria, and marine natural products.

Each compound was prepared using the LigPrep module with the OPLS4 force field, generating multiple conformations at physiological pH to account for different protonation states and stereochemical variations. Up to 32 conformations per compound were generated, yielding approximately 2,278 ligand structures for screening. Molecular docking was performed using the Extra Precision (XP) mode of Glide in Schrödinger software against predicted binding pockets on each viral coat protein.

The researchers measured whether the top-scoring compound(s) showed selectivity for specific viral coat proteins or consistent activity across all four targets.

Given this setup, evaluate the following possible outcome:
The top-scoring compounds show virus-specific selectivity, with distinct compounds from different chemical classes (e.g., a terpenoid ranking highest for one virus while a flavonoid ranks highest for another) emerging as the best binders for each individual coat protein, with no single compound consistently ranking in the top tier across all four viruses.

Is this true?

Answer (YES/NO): NO